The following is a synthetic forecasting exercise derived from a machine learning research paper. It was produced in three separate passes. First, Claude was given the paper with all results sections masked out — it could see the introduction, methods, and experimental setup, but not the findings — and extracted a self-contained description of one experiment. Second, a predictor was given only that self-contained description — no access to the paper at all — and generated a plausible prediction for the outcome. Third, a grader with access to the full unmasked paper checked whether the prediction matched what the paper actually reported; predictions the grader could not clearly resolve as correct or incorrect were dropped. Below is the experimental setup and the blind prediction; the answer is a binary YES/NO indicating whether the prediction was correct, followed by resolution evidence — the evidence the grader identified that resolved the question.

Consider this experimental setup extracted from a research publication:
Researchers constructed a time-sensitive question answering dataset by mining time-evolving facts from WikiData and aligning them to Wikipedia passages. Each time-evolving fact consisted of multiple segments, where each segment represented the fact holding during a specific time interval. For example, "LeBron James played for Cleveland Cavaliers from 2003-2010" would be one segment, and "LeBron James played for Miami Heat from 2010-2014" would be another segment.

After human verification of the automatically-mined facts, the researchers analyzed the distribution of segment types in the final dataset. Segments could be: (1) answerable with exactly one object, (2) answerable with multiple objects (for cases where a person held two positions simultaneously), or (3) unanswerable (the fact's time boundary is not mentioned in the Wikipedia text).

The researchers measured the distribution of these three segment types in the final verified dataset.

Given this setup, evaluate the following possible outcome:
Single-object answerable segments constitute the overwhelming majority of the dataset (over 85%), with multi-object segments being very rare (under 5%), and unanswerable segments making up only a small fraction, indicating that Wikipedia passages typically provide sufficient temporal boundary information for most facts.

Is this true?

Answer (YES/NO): NO